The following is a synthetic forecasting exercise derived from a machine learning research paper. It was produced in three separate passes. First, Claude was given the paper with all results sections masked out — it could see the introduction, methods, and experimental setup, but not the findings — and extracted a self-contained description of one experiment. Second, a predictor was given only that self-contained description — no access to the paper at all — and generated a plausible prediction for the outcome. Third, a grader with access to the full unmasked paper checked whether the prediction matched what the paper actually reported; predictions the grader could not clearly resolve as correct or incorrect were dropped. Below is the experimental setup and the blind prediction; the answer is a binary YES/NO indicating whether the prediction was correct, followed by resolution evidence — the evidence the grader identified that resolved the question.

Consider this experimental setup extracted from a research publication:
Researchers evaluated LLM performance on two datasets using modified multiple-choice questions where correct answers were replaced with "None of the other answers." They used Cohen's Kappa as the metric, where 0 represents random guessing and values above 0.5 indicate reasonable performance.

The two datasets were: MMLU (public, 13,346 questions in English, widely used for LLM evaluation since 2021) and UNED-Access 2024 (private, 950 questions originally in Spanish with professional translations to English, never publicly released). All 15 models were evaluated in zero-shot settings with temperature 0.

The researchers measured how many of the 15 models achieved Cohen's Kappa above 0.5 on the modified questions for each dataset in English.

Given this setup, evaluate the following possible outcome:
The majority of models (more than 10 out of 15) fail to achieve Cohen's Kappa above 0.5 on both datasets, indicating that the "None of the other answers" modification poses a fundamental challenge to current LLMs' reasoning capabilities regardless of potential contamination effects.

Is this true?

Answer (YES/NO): YES